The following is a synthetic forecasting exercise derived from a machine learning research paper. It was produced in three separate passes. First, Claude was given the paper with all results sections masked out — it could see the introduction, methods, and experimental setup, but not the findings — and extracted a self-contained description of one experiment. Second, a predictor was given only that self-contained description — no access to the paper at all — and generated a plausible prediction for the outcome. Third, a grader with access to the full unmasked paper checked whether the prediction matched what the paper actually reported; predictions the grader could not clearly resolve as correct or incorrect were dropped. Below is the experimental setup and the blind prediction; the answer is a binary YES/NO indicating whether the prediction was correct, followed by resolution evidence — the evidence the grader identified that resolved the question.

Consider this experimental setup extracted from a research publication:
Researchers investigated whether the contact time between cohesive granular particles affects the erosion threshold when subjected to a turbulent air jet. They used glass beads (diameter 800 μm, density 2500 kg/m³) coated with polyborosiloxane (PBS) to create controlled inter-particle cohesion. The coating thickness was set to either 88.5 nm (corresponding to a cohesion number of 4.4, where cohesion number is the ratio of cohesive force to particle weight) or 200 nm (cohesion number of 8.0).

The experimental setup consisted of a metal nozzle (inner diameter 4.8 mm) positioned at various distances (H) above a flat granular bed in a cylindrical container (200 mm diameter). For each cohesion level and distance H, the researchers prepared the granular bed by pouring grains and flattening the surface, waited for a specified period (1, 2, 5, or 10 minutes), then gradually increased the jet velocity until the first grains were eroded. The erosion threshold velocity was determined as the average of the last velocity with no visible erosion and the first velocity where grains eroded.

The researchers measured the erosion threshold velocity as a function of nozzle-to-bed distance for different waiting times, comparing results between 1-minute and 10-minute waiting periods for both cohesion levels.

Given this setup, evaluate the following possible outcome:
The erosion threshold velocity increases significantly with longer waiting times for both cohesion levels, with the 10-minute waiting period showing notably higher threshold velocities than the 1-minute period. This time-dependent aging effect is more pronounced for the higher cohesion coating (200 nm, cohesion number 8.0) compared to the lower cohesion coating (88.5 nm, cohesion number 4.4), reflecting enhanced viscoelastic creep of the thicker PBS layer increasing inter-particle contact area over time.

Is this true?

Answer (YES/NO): NO